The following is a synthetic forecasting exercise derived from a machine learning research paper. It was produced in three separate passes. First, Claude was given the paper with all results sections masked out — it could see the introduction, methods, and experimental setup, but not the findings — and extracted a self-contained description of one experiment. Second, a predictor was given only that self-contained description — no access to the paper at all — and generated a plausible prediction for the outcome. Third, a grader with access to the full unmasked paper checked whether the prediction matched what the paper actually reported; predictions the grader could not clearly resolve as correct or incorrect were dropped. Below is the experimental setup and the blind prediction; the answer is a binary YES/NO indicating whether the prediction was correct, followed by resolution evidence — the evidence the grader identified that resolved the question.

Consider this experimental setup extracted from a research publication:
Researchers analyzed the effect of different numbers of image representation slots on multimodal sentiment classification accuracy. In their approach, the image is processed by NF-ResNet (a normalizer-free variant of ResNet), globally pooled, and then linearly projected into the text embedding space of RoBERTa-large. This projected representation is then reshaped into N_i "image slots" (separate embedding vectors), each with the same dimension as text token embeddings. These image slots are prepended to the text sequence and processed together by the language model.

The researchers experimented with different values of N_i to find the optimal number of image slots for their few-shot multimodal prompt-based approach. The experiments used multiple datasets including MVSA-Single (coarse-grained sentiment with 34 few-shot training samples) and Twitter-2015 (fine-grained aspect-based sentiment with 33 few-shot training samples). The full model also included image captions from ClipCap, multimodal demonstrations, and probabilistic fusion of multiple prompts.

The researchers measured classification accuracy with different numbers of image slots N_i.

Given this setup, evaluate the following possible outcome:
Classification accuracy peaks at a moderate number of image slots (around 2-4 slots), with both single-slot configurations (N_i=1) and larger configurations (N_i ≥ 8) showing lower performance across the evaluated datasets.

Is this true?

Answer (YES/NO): NO